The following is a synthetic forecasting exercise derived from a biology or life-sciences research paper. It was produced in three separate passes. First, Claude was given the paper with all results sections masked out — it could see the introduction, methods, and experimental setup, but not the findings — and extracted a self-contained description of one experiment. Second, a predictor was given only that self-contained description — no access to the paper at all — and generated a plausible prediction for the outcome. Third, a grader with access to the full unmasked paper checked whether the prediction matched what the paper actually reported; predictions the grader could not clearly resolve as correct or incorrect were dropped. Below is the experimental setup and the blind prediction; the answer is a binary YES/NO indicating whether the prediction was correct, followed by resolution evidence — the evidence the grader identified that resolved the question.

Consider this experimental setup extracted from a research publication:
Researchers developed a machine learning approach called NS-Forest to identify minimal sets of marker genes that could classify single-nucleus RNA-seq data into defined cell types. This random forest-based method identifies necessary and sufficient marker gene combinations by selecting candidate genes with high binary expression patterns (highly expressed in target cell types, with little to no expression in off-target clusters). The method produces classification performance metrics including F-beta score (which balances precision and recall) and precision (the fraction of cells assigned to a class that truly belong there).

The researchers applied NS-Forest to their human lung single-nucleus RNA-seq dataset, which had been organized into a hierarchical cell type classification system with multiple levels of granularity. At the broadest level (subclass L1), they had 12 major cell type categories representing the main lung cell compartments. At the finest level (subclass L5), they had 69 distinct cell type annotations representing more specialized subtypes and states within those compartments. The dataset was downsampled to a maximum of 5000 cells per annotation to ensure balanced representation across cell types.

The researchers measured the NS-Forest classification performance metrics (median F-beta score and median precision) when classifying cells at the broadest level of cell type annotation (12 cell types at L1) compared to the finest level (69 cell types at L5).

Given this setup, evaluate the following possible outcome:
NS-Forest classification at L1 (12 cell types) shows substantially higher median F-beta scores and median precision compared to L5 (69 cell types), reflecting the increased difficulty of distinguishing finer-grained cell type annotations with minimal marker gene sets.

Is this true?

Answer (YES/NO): YES